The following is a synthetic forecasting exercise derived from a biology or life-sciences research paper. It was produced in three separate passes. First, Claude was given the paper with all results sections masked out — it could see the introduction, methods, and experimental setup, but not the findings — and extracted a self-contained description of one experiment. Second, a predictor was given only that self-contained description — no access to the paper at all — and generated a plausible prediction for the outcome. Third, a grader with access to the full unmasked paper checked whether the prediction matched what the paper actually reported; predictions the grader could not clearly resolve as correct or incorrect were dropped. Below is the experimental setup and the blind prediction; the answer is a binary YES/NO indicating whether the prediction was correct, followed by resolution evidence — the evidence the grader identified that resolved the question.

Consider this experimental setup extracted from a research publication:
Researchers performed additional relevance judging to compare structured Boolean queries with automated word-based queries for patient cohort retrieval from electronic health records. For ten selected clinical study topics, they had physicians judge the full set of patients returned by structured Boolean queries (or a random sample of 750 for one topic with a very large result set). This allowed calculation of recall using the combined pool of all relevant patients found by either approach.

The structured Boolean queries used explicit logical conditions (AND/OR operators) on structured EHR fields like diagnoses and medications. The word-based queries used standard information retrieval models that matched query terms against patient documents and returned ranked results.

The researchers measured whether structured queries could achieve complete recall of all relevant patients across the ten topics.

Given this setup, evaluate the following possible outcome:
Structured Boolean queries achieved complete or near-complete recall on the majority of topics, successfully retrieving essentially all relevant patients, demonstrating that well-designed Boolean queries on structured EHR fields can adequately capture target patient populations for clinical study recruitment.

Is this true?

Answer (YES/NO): NO